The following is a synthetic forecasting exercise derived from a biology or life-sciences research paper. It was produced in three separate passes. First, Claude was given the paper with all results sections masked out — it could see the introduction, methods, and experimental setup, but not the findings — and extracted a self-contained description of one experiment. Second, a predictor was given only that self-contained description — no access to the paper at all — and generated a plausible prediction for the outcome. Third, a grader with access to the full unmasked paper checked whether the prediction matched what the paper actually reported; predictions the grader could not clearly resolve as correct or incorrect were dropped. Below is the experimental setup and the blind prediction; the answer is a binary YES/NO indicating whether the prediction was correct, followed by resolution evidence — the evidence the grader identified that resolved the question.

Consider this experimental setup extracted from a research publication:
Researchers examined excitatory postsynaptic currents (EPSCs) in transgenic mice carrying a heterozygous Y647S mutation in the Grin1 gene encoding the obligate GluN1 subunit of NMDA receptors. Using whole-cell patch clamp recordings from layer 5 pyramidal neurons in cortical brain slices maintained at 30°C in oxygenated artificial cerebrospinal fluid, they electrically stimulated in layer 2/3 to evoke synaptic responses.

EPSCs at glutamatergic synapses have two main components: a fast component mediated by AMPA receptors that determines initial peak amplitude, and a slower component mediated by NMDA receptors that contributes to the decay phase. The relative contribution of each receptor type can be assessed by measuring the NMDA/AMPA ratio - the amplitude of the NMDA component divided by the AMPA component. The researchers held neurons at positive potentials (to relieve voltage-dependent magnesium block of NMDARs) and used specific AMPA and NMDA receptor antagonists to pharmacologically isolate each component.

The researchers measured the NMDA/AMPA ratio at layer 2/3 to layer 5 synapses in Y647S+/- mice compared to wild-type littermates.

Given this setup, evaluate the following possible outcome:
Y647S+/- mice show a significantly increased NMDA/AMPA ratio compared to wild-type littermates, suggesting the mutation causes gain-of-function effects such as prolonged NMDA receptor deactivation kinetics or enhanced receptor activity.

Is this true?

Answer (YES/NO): NO